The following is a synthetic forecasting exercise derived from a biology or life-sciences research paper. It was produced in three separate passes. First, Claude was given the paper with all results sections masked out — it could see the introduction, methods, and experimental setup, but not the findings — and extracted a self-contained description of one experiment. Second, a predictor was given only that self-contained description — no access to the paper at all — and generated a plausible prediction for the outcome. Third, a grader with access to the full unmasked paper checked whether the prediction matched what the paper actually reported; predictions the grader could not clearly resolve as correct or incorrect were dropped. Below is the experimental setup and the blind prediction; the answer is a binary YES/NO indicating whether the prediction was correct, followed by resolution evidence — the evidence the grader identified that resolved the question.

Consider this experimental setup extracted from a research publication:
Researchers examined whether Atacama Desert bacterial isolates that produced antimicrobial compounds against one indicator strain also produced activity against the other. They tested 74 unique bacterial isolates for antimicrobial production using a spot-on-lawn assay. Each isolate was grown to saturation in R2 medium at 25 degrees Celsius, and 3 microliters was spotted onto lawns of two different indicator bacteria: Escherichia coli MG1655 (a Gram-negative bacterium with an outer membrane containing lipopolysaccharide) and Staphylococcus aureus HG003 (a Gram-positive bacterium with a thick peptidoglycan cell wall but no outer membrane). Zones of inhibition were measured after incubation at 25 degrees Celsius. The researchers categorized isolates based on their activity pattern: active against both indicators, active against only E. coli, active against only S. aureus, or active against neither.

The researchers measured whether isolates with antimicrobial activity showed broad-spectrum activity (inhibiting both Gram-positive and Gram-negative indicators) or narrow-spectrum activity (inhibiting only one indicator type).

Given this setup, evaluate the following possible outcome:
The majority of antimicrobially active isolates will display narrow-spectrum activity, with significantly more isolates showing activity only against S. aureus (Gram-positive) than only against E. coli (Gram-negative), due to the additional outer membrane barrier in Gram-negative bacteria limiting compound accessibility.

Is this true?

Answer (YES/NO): NO